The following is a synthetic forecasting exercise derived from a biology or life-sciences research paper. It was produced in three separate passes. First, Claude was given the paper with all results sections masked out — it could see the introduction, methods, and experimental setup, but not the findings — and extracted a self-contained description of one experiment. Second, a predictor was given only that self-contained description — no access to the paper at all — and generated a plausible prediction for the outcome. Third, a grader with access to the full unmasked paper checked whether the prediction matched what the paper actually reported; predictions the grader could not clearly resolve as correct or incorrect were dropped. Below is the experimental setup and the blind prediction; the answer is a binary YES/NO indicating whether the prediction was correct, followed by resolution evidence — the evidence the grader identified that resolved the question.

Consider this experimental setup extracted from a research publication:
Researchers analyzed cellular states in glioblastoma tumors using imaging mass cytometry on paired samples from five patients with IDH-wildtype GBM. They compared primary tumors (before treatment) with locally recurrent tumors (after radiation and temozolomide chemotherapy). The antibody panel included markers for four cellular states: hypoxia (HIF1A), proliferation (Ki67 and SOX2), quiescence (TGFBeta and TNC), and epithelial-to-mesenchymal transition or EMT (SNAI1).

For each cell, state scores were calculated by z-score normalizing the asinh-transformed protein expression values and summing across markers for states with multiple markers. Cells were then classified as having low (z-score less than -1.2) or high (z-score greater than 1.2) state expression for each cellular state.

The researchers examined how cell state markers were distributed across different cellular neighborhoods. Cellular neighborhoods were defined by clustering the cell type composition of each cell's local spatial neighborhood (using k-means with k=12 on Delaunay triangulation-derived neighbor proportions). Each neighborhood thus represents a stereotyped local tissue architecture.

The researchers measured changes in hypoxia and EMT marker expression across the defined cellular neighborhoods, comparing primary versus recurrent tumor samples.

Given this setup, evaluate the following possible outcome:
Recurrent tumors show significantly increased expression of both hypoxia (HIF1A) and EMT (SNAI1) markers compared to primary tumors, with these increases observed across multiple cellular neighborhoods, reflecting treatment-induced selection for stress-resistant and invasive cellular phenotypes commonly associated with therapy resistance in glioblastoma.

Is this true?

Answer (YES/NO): NO